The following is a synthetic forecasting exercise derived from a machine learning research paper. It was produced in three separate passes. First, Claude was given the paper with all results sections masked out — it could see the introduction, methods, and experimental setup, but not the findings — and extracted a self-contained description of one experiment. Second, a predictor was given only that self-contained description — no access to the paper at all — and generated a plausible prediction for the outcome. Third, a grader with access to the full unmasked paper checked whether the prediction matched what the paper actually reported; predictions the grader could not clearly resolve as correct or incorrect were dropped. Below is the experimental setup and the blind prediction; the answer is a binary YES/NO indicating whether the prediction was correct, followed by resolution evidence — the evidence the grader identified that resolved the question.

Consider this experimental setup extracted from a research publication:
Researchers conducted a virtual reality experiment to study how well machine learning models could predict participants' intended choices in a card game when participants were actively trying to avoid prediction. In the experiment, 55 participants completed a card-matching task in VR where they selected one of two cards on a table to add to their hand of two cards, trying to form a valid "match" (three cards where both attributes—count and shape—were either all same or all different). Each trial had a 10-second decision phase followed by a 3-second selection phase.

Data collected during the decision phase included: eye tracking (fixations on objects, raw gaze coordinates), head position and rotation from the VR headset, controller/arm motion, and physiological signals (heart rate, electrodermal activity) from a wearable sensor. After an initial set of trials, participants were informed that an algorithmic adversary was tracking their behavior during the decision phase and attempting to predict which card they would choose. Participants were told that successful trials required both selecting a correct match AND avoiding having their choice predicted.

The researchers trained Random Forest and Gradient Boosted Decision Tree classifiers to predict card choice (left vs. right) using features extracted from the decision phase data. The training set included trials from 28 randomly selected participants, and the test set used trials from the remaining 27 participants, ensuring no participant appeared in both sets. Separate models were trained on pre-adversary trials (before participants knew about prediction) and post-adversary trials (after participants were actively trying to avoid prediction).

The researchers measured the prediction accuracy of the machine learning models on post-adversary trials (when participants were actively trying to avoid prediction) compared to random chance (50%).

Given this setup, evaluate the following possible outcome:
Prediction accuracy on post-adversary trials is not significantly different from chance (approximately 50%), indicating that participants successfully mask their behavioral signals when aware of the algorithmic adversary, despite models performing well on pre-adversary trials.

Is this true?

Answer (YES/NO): NO